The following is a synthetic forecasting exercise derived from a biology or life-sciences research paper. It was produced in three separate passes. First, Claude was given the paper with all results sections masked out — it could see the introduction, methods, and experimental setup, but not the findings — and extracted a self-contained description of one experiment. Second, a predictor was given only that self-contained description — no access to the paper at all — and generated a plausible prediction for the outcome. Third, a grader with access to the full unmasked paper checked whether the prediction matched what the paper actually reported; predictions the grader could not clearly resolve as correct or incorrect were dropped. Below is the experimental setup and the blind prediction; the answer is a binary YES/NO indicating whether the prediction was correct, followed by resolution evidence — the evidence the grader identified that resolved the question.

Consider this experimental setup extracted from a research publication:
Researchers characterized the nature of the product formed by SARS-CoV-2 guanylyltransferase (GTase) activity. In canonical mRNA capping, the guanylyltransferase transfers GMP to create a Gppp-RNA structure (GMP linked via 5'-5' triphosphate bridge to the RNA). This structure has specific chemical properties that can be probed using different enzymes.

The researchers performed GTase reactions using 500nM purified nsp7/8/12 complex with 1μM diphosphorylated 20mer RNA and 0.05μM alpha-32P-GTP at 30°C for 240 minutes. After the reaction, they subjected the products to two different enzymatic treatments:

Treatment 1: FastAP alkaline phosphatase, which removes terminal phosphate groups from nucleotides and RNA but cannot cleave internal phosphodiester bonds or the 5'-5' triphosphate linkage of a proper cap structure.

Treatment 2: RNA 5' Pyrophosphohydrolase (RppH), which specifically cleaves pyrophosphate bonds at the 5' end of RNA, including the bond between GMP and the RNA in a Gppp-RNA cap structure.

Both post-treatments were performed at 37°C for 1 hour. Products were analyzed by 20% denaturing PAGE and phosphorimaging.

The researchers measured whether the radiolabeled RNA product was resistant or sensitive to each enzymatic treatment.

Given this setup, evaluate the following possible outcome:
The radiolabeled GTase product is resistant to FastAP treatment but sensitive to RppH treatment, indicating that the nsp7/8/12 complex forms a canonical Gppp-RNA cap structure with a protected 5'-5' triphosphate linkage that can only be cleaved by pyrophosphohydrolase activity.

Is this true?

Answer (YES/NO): YES